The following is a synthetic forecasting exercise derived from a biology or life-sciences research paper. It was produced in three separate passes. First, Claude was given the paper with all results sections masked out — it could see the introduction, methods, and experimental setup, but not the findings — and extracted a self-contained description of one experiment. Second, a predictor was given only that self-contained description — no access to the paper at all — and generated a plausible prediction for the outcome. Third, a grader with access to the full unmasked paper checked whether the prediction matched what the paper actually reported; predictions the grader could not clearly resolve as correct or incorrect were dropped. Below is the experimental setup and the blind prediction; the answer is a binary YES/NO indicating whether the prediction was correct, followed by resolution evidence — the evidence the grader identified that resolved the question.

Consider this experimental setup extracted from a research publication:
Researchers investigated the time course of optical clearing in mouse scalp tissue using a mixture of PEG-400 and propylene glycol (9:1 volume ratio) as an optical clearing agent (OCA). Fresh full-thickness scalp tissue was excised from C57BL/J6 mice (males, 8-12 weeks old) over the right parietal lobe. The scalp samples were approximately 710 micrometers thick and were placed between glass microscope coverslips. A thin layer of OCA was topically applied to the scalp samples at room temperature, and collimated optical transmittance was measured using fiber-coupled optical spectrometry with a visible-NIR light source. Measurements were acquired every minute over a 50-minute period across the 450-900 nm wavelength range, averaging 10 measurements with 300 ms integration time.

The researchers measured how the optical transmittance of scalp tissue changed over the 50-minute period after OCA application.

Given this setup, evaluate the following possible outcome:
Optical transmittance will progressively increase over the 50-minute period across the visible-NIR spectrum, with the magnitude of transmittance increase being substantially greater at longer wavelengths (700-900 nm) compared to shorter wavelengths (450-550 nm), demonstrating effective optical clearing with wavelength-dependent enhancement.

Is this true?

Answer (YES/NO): NO